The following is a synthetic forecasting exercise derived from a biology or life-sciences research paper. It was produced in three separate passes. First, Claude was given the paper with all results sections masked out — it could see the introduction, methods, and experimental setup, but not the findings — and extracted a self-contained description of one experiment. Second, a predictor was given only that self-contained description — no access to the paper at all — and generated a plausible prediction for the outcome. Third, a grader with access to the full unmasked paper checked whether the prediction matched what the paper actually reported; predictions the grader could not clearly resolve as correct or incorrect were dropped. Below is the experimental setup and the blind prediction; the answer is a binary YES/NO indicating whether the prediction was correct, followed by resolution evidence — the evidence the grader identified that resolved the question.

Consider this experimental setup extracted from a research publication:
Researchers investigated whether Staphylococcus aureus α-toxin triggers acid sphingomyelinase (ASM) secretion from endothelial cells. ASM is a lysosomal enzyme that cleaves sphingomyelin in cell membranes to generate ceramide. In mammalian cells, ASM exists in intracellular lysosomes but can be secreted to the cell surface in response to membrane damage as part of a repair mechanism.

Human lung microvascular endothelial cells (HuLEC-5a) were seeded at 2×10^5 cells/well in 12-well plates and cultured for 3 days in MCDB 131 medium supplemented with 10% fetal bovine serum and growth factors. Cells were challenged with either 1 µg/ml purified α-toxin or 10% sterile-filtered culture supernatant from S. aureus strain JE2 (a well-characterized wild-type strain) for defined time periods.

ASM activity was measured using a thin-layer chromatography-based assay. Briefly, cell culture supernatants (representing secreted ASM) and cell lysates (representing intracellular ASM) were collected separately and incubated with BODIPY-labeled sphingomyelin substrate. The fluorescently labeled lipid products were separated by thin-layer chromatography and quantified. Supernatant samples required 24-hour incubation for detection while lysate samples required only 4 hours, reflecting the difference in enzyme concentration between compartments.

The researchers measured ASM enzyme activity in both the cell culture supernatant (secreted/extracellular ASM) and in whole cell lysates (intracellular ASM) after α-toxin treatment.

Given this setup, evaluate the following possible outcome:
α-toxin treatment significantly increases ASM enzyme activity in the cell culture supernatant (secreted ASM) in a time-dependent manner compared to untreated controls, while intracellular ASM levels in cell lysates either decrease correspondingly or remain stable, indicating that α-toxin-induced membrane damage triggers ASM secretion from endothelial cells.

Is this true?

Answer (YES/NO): YES